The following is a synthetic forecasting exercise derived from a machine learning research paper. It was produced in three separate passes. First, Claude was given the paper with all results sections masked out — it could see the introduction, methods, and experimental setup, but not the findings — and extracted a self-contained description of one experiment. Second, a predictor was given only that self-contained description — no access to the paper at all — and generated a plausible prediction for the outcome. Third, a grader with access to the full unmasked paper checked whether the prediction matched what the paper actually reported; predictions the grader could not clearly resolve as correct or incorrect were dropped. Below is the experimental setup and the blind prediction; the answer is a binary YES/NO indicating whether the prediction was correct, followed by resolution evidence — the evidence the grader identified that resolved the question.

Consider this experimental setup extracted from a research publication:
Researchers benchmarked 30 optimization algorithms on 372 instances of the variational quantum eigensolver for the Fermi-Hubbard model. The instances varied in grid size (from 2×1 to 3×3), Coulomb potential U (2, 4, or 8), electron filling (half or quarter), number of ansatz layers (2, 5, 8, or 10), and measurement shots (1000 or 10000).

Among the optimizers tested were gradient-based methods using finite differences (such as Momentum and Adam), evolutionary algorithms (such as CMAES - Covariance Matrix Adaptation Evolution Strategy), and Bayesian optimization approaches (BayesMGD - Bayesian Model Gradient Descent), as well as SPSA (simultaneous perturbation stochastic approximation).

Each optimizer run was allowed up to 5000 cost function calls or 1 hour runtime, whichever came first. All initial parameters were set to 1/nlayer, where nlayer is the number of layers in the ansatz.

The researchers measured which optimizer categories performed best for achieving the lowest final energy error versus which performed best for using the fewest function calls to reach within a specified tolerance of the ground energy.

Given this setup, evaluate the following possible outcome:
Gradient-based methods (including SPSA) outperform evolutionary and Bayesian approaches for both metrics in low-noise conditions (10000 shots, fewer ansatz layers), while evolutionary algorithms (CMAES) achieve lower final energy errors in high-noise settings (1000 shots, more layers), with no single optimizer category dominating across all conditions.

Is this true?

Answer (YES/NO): NO